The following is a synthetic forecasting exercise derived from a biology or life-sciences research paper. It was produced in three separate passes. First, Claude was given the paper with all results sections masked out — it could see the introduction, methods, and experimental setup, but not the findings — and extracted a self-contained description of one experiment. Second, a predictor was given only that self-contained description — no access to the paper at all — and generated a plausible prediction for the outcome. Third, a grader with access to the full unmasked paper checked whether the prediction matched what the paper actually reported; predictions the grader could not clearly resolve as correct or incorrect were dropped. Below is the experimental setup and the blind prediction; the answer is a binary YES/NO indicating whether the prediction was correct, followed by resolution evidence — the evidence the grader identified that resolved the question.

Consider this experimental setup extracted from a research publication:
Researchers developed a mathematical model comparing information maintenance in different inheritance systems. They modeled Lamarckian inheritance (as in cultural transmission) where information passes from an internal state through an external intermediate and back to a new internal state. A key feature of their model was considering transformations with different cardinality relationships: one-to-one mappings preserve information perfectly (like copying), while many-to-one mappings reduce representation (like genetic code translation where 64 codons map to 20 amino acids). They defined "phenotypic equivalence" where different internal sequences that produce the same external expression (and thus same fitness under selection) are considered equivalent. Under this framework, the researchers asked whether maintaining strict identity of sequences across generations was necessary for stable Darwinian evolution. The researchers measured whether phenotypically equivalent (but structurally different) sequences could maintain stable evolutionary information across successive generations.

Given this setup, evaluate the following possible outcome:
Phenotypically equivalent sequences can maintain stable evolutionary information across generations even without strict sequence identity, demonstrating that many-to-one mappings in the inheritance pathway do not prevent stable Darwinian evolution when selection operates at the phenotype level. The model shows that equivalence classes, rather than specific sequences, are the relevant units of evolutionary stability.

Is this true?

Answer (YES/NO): YES